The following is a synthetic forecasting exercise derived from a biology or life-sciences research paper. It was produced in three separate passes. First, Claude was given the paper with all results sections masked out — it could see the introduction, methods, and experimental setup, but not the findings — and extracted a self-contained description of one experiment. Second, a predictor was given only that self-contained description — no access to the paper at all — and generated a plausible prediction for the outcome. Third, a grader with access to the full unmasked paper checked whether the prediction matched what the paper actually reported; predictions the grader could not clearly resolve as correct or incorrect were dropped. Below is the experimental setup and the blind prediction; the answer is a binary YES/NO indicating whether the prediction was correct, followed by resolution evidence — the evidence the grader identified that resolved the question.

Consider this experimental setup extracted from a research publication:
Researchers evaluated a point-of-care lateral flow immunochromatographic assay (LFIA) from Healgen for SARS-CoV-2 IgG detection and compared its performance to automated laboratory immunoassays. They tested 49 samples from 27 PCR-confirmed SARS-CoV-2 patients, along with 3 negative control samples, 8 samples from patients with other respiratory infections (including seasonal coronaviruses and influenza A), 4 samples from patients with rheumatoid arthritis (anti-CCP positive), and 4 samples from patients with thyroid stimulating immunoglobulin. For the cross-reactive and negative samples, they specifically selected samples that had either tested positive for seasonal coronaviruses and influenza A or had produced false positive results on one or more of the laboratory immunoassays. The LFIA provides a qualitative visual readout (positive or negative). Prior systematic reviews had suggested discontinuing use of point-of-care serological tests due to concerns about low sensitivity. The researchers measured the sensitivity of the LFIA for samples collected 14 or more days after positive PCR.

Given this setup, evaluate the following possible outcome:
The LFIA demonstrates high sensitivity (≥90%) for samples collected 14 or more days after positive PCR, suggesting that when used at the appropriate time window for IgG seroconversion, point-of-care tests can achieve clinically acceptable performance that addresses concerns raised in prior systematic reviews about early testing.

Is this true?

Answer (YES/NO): YES